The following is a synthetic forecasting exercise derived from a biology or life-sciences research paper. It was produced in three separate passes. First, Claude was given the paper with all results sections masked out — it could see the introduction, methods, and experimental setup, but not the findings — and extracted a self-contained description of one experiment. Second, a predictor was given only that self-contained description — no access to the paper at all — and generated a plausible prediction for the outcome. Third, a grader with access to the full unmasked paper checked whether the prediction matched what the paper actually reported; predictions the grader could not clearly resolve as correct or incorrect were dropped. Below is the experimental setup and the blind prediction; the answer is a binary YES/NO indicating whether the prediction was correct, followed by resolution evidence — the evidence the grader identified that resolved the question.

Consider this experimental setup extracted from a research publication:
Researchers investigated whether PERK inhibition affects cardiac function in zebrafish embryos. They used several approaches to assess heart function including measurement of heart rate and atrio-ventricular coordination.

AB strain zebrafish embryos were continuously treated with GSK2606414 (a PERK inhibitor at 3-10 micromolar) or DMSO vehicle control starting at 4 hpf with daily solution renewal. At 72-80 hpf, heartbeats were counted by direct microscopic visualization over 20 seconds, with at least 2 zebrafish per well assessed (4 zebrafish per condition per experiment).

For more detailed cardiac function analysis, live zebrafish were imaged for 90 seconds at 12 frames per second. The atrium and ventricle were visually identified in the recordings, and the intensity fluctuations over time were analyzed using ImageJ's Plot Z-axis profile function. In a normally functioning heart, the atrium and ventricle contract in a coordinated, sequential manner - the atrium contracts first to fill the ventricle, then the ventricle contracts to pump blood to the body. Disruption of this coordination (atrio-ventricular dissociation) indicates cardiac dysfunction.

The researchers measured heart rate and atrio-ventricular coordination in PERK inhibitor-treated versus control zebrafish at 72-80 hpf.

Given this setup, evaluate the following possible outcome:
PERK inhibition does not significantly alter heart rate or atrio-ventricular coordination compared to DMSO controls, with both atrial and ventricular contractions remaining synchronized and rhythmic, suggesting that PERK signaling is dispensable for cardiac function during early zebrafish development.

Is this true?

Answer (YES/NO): NO